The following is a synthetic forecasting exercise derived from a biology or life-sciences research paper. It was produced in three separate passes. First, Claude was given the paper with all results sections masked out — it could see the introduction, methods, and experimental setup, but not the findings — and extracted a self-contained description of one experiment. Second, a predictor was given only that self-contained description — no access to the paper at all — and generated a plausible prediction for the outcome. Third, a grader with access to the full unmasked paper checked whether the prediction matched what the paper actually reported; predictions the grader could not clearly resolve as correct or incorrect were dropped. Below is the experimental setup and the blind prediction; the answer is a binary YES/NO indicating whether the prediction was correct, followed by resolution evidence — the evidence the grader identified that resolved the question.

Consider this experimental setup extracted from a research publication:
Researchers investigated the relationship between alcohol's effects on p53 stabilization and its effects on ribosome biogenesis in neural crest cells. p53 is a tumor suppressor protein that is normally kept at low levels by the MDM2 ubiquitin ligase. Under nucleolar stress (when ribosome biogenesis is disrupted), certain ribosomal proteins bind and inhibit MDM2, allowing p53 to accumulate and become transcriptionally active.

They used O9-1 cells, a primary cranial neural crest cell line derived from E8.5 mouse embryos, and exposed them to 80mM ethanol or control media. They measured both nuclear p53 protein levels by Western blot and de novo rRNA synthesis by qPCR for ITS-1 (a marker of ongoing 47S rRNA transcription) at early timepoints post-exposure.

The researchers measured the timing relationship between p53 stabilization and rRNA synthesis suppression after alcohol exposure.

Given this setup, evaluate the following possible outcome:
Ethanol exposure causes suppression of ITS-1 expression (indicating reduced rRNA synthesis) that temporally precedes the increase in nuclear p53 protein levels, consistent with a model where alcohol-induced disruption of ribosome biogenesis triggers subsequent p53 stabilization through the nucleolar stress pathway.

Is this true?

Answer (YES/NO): YES